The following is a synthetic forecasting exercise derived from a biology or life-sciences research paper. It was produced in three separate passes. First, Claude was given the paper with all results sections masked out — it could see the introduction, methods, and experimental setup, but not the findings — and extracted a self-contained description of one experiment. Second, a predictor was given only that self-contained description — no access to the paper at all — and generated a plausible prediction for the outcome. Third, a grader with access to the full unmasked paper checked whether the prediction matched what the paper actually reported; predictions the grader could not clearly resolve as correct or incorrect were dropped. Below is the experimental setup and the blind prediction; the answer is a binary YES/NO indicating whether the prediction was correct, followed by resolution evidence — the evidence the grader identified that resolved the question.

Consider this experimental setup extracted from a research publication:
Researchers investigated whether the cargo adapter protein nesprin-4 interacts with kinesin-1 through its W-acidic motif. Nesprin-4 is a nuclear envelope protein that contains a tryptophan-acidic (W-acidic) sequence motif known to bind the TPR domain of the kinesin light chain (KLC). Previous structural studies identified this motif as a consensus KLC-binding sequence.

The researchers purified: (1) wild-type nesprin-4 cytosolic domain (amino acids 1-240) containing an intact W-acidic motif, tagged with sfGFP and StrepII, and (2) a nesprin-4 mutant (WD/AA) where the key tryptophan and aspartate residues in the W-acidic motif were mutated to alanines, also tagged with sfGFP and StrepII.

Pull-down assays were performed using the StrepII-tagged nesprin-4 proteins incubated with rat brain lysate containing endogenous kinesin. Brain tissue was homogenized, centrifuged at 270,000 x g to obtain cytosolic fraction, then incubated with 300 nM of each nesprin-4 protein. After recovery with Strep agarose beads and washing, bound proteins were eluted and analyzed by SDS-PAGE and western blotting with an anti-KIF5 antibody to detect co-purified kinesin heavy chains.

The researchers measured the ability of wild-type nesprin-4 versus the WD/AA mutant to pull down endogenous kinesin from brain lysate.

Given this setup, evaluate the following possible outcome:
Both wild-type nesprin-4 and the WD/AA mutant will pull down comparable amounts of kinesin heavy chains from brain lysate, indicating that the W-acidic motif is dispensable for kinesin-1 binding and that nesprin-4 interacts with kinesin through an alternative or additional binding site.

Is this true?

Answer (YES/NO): NO